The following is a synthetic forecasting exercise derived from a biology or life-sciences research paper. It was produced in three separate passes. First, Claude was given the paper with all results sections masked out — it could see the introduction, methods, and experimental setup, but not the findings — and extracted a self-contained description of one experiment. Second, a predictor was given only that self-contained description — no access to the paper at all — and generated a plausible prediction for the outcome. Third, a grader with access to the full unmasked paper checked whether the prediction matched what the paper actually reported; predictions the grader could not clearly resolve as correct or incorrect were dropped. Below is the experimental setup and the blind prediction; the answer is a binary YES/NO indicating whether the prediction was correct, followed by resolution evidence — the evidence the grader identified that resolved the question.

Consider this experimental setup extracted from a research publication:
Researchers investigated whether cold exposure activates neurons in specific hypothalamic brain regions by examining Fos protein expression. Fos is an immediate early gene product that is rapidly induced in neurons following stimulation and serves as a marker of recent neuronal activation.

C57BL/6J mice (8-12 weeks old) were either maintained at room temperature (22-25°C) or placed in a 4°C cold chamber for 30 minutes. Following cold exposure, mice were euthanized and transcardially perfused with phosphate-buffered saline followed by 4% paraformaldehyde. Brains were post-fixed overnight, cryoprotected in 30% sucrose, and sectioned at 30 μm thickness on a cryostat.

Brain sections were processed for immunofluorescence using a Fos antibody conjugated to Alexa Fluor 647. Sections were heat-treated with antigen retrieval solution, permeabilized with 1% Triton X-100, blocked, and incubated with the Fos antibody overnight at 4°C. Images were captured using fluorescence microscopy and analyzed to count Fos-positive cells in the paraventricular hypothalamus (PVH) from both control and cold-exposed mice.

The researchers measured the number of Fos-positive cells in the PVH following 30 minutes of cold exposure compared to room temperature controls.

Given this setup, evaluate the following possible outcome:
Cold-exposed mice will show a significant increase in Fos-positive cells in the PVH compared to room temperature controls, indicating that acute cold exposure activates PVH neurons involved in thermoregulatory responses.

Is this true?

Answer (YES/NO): YES